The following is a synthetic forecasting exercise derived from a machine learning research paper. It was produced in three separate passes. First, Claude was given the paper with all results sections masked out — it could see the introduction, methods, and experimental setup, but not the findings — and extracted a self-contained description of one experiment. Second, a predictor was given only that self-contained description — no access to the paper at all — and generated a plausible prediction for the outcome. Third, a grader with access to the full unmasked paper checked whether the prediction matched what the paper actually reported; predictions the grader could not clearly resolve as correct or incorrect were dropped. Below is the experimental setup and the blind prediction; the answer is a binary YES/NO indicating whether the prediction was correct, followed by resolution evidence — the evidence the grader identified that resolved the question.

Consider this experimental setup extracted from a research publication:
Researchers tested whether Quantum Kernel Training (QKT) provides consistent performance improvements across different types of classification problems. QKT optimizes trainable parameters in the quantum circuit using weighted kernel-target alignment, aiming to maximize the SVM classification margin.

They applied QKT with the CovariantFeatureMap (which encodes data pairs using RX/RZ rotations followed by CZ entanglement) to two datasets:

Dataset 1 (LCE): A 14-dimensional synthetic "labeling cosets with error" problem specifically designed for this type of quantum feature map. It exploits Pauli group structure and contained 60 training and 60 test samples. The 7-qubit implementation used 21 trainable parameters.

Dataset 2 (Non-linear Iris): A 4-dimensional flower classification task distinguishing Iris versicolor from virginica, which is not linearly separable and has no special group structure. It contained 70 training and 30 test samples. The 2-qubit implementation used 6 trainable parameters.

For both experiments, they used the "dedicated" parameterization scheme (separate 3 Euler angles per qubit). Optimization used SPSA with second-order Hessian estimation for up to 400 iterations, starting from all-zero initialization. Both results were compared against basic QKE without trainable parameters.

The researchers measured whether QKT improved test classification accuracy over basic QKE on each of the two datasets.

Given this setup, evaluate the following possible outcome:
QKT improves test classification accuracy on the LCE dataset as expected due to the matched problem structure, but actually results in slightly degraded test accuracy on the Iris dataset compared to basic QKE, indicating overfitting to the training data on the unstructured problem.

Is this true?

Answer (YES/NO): NO